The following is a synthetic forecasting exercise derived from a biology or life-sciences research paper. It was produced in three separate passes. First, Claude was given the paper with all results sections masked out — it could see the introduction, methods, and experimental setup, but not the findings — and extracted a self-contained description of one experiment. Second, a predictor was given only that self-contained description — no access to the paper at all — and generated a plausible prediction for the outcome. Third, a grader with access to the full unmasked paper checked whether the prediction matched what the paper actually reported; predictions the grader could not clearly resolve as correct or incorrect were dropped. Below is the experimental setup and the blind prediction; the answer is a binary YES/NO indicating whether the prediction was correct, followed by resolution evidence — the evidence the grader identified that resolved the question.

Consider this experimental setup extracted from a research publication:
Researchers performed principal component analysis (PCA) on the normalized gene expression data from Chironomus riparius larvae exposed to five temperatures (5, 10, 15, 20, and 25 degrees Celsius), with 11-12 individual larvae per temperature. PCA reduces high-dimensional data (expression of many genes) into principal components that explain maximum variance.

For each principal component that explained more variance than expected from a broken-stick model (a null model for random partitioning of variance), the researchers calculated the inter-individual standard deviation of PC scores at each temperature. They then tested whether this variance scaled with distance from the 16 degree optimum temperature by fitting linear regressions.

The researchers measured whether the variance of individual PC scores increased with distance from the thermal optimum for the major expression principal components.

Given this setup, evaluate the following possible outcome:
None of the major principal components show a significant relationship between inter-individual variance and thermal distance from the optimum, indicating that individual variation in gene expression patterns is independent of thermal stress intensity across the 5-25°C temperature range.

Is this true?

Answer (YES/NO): NO